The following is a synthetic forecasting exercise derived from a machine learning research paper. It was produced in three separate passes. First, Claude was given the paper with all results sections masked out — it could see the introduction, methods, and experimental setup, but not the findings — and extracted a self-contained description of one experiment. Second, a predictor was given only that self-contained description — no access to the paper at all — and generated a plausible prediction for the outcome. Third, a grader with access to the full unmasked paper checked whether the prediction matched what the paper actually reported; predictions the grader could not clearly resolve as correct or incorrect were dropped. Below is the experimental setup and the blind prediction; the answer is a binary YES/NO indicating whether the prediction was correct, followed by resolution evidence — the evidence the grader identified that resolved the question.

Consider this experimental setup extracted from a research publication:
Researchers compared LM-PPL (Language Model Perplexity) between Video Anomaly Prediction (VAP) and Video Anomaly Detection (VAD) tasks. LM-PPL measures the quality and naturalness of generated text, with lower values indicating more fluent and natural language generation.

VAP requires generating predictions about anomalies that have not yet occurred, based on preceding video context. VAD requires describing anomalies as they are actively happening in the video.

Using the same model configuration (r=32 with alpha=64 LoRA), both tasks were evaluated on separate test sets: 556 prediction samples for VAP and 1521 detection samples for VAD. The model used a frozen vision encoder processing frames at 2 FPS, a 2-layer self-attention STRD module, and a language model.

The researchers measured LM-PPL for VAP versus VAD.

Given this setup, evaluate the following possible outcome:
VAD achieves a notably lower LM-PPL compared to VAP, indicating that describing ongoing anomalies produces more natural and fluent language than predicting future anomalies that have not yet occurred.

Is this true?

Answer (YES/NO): NO